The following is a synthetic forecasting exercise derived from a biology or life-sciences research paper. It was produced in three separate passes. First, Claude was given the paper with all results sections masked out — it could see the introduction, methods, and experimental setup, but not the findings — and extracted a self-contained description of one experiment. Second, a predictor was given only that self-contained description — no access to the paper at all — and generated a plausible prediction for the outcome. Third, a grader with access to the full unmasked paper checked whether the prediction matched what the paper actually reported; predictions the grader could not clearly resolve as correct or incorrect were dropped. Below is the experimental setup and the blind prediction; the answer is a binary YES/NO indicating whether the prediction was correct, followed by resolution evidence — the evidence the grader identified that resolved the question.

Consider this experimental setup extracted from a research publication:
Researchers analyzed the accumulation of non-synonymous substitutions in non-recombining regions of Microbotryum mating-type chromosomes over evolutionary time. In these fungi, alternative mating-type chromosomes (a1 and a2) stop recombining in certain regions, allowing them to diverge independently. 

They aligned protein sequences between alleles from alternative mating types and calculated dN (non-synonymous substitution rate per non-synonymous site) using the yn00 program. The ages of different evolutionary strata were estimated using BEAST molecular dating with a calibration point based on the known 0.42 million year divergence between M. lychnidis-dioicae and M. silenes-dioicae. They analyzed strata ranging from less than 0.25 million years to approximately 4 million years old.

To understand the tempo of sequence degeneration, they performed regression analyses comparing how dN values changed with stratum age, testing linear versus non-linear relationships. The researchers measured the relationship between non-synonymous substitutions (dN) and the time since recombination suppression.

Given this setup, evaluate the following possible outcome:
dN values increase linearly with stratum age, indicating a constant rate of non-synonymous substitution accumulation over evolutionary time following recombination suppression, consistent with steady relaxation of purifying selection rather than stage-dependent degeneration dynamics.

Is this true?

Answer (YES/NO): YES